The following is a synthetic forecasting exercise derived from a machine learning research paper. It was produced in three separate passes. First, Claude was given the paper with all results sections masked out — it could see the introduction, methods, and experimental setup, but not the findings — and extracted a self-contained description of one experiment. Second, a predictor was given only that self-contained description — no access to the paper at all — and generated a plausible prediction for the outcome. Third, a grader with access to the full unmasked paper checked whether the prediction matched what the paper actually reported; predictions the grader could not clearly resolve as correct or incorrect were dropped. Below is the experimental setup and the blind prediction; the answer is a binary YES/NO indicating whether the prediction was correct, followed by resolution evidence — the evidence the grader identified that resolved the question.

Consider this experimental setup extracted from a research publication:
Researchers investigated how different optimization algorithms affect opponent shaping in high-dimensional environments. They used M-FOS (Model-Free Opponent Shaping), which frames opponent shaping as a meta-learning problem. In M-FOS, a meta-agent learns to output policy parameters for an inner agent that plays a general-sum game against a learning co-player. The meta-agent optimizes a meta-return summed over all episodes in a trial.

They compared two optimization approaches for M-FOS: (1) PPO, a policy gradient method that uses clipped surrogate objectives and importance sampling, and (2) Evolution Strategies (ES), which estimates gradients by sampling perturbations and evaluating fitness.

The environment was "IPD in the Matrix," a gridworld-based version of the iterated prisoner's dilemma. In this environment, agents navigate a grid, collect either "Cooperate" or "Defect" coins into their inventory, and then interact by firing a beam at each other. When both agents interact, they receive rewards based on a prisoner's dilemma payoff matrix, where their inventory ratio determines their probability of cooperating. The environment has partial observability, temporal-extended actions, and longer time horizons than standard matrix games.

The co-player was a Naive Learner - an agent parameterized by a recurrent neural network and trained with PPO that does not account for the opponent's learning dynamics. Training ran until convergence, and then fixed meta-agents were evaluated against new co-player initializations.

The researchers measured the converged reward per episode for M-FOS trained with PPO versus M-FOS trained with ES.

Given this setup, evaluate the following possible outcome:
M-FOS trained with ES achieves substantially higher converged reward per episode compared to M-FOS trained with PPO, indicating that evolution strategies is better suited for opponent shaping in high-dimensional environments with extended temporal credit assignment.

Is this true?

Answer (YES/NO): YES